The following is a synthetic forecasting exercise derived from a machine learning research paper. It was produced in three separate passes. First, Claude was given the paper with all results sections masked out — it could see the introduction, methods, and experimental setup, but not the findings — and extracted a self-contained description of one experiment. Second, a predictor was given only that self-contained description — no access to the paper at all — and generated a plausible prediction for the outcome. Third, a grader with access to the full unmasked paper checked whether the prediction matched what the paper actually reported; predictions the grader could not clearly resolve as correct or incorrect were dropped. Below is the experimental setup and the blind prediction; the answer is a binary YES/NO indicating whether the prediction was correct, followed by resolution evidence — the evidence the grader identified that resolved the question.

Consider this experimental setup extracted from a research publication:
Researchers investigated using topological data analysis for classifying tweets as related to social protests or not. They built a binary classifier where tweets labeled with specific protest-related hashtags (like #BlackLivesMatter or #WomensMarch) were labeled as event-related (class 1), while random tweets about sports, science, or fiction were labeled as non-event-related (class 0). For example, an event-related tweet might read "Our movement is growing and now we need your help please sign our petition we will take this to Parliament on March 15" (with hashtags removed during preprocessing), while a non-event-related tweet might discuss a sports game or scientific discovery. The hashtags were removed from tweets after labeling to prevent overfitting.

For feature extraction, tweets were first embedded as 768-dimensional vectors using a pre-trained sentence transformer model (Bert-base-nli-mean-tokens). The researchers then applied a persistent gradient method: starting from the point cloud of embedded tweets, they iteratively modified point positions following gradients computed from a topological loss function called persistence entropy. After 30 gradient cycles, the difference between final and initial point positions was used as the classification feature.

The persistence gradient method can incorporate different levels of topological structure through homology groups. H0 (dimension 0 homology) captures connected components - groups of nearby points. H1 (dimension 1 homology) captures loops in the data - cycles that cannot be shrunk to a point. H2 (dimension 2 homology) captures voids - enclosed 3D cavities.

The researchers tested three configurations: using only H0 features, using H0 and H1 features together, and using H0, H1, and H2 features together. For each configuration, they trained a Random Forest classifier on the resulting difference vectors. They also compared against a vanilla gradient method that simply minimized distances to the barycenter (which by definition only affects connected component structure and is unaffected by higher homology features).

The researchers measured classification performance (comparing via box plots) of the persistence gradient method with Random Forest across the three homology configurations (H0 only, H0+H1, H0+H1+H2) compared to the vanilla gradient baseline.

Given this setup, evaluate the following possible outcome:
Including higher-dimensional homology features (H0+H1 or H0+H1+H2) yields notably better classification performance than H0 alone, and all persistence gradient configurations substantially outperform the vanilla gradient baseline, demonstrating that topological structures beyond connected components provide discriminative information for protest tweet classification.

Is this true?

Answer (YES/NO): NO